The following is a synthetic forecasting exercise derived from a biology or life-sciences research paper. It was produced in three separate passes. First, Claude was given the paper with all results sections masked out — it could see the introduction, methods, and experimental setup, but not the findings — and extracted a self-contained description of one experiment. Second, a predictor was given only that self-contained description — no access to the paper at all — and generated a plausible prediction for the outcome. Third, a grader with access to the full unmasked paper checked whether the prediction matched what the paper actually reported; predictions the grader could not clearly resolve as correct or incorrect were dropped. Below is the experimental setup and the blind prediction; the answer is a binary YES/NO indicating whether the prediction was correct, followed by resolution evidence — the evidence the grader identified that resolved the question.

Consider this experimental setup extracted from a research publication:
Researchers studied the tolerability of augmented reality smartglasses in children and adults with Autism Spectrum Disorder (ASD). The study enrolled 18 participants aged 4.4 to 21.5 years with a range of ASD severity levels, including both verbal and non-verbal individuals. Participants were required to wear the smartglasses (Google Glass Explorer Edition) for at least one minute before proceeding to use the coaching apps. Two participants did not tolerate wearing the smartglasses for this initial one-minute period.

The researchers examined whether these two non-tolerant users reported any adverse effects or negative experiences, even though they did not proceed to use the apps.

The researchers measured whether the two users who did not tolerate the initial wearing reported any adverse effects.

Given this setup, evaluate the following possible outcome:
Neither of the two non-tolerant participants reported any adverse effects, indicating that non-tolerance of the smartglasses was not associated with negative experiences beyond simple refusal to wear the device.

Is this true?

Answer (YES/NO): YES